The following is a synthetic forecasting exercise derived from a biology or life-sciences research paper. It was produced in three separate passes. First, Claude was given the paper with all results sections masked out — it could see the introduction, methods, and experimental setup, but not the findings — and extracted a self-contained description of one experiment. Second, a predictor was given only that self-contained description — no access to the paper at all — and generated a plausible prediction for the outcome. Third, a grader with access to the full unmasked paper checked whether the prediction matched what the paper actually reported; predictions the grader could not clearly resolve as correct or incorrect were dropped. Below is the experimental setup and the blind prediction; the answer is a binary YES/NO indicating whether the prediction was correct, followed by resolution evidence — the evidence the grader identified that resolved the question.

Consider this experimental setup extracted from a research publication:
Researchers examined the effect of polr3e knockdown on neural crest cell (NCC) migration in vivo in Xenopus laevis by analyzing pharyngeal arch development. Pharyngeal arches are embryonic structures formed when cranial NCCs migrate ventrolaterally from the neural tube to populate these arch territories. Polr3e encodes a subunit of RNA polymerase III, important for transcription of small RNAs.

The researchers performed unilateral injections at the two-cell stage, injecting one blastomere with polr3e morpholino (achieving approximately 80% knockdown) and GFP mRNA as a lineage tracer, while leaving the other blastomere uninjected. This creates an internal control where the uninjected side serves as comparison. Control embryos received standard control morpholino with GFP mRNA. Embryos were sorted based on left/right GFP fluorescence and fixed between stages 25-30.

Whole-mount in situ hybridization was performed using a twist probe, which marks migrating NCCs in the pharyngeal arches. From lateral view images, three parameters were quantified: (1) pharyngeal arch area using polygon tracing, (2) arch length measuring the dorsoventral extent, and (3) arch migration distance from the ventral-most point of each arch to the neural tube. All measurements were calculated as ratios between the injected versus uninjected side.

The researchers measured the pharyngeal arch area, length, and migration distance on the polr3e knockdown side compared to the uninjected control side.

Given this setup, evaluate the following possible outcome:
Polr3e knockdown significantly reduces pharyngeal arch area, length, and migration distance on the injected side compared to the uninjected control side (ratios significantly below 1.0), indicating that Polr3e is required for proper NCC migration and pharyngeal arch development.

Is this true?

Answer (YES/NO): NO